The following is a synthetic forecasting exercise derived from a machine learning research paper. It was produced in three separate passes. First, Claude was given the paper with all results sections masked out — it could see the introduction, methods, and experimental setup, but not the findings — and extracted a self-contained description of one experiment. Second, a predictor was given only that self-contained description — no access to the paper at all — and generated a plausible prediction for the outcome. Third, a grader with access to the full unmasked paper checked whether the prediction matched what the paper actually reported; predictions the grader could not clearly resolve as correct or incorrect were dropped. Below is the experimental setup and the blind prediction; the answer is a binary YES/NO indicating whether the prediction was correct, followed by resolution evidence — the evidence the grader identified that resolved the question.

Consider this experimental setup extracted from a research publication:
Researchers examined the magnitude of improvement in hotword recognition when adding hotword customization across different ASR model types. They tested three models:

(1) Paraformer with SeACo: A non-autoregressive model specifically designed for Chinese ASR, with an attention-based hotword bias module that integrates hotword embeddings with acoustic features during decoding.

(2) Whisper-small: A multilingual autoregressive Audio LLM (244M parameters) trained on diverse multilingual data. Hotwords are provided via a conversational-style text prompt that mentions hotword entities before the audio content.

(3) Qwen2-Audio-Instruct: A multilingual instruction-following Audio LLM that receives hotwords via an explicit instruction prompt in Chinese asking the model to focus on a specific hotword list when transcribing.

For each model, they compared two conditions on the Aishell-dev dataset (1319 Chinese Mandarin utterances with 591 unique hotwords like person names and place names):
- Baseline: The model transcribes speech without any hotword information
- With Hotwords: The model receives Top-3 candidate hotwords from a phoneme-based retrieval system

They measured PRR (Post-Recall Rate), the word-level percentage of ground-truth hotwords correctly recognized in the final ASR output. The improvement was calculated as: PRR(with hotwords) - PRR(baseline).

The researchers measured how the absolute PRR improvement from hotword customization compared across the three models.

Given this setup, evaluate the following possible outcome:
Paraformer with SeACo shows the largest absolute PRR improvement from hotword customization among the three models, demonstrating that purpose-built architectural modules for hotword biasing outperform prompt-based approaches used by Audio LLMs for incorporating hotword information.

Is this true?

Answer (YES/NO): NO